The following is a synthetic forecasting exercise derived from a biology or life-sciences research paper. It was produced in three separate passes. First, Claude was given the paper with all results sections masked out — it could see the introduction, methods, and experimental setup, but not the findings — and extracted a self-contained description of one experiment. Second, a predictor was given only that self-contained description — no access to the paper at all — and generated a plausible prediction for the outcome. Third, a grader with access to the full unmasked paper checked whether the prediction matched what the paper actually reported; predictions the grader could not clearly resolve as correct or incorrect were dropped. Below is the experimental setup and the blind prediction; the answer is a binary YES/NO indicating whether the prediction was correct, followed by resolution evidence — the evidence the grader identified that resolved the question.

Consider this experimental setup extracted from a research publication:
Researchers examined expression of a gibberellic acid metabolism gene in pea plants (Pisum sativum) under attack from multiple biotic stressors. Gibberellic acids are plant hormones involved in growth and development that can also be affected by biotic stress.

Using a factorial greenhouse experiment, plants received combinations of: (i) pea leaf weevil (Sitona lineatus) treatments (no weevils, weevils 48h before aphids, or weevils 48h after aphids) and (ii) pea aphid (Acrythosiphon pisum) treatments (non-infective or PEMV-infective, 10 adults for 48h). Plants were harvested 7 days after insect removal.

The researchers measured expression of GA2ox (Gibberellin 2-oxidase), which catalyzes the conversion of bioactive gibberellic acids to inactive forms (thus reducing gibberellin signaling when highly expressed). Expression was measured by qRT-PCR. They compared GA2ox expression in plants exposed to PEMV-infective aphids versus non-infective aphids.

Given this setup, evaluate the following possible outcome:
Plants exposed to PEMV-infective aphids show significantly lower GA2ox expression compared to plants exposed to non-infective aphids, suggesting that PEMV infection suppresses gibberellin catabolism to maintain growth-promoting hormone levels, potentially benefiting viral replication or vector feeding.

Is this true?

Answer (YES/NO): NO